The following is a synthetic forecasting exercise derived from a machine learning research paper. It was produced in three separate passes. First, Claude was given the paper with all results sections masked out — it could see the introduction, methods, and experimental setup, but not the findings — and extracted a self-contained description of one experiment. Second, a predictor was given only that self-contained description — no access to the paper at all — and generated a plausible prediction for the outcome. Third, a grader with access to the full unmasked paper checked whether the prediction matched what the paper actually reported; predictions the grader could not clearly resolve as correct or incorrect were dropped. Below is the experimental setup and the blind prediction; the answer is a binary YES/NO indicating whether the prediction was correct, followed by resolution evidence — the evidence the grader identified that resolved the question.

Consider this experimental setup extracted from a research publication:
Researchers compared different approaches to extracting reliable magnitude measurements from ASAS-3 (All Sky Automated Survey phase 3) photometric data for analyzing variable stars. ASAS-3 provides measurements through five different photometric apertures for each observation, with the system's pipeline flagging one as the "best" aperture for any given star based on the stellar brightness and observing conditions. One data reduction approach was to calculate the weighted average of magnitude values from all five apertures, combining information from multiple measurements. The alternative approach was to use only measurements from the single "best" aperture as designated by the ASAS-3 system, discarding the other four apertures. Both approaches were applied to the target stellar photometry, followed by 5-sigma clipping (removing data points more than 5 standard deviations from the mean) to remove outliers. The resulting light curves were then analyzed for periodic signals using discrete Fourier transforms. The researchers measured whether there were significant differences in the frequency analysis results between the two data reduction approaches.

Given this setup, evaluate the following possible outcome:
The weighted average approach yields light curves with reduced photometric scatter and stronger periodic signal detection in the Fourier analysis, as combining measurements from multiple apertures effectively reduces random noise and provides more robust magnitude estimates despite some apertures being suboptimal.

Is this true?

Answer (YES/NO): NO